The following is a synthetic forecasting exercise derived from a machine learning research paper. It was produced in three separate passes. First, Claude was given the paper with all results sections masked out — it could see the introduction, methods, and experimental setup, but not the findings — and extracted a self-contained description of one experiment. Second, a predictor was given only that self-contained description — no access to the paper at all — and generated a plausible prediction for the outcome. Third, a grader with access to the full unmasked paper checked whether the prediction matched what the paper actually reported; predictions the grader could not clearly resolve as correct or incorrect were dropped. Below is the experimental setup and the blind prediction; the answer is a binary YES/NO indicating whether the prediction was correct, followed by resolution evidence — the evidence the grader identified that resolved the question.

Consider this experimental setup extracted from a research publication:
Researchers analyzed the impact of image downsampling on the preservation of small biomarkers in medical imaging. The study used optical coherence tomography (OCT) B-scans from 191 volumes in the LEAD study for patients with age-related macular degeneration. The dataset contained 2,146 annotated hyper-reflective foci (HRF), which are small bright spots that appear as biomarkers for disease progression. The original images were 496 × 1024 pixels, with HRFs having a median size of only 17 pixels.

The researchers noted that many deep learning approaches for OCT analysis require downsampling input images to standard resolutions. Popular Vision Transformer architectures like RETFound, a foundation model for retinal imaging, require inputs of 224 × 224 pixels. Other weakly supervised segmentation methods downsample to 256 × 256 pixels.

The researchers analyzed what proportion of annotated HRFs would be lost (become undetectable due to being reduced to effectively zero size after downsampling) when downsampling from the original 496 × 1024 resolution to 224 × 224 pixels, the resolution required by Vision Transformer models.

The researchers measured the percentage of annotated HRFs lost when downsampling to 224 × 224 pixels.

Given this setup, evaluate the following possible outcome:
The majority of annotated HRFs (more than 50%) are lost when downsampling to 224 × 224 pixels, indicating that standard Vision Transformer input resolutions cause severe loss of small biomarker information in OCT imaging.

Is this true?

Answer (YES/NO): NO